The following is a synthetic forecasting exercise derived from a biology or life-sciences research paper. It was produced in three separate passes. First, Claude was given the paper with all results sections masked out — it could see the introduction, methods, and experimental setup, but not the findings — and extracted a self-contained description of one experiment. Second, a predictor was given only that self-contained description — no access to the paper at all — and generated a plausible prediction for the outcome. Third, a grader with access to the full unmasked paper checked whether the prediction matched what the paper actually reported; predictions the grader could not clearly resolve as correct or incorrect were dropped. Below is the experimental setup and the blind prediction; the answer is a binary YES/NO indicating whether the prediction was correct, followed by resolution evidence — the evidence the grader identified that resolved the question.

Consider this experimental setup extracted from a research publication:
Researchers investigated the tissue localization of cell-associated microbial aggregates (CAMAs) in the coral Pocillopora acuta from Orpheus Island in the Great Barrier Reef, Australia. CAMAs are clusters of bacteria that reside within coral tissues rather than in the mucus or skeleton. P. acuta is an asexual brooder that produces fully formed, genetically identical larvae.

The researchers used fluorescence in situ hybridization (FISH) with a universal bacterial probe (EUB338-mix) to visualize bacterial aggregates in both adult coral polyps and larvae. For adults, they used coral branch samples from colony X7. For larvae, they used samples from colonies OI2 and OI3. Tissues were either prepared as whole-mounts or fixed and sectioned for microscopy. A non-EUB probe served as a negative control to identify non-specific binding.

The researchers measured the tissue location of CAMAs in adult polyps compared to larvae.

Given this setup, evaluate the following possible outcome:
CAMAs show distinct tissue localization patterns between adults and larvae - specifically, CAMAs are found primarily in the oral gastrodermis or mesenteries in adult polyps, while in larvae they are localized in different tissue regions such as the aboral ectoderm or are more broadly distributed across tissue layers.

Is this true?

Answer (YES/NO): NO